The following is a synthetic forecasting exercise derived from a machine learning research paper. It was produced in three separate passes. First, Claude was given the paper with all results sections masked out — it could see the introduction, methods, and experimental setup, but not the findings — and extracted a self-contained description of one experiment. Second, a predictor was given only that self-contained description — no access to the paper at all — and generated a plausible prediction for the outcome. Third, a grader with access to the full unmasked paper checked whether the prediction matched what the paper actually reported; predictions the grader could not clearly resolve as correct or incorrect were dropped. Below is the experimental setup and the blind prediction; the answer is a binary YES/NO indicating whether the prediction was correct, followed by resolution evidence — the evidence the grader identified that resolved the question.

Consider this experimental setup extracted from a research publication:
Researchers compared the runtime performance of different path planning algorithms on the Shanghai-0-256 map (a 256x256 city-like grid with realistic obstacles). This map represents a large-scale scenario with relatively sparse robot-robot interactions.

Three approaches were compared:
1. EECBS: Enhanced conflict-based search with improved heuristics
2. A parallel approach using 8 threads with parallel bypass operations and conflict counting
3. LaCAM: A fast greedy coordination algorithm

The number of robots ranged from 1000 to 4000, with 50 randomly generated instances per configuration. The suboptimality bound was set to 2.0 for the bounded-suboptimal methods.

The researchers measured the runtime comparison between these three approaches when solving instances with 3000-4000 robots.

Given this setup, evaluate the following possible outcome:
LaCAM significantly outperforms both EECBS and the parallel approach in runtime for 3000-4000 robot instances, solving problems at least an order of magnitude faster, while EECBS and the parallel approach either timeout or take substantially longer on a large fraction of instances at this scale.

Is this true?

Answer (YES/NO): NO